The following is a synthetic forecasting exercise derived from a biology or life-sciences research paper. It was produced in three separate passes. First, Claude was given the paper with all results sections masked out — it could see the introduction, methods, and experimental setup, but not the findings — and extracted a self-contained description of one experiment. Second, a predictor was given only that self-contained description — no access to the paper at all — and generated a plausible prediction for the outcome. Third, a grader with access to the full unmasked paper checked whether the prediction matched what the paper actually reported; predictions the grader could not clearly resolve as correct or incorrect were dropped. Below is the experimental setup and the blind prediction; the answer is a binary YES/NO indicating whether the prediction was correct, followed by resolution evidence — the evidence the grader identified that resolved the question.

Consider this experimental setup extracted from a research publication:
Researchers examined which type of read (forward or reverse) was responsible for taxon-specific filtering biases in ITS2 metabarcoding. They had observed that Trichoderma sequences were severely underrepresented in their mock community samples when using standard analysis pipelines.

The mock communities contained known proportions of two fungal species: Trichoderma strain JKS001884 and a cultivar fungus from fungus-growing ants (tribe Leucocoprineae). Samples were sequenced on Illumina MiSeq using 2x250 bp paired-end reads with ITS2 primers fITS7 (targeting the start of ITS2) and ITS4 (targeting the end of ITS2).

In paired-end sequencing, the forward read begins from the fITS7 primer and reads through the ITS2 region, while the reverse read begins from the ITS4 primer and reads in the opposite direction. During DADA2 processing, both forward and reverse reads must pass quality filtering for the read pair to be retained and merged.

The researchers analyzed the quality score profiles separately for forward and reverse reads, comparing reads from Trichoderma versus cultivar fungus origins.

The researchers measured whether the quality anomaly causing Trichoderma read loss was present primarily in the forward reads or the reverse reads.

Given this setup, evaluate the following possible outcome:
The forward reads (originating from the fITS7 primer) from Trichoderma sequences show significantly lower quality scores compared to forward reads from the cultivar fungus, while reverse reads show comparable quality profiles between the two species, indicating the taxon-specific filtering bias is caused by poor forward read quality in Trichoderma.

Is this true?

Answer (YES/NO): NO